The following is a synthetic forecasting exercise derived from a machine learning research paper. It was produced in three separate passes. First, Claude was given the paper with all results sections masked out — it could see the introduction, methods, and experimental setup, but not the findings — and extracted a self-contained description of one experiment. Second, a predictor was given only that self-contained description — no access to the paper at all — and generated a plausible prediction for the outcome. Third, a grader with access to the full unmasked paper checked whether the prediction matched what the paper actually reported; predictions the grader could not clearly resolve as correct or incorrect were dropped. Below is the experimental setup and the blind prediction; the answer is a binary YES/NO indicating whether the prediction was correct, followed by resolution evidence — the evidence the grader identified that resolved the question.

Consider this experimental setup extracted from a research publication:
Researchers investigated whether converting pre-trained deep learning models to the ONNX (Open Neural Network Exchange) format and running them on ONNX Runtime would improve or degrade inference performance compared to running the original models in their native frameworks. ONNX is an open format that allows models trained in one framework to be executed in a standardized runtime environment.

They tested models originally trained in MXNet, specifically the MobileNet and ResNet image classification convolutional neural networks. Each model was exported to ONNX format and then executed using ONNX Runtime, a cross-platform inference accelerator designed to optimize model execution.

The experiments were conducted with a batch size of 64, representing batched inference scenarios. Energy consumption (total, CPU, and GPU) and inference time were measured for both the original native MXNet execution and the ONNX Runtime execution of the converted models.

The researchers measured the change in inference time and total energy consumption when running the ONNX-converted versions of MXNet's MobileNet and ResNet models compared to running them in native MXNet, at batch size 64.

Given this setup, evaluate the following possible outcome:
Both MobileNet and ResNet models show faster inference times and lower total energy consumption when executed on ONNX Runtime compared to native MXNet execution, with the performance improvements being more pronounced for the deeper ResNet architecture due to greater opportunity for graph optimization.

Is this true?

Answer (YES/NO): NO